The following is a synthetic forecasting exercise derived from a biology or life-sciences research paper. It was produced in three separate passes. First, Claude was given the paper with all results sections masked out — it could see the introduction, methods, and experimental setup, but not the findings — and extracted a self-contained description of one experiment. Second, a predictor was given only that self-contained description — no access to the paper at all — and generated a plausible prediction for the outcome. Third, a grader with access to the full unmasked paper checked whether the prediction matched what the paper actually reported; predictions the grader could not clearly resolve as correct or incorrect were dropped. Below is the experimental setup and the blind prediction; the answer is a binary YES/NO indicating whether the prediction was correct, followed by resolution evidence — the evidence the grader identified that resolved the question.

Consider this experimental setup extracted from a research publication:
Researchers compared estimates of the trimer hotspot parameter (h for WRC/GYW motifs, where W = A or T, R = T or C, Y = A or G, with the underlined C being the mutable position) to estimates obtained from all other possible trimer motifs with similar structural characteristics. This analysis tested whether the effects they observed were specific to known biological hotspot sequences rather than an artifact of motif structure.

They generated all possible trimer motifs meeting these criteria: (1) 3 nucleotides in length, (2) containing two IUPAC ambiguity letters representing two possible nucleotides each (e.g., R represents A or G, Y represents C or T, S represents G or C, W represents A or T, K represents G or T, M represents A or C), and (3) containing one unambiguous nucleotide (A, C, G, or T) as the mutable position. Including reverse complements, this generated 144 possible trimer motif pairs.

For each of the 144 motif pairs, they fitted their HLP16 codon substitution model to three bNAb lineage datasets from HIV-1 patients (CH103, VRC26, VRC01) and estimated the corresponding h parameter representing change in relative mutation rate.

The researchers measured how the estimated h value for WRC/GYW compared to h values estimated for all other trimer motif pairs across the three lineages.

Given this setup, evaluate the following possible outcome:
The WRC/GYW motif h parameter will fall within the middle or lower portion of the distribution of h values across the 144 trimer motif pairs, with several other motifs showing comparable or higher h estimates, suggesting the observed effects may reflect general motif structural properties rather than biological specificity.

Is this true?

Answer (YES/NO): NO